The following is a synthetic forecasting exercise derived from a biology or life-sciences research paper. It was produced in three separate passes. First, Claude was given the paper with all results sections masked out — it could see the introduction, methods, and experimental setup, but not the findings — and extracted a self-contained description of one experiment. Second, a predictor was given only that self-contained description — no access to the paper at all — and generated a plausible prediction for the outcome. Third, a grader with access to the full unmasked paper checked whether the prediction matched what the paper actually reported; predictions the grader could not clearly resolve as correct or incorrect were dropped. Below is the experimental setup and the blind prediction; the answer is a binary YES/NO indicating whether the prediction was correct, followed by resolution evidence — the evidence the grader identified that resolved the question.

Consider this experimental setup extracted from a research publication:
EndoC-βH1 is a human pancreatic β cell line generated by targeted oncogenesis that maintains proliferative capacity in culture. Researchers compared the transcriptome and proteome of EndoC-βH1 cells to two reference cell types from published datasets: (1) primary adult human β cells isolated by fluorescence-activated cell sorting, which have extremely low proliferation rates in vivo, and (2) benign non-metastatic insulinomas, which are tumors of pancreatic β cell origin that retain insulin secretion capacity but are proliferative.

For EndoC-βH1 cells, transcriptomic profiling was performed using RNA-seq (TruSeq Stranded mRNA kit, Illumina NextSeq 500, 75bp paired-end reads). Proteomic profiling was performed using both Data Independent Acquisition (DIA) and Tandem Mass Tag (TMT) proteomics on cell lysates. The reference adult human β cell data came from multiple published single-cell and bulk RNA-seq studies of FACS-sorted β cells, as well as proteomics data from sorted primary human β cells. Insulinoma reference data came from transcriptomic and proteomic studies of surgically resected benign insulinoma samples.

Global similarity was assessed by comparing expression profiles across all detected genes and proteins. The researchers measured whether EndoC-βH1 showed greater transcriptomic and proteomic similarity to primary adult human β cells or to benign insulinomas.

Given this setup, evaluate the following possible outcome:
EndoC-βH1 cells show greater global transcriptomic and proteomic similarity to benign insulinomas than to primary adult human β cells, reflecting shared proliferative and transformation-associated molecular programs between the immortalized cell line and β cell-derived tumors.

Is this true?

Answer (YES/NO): YES